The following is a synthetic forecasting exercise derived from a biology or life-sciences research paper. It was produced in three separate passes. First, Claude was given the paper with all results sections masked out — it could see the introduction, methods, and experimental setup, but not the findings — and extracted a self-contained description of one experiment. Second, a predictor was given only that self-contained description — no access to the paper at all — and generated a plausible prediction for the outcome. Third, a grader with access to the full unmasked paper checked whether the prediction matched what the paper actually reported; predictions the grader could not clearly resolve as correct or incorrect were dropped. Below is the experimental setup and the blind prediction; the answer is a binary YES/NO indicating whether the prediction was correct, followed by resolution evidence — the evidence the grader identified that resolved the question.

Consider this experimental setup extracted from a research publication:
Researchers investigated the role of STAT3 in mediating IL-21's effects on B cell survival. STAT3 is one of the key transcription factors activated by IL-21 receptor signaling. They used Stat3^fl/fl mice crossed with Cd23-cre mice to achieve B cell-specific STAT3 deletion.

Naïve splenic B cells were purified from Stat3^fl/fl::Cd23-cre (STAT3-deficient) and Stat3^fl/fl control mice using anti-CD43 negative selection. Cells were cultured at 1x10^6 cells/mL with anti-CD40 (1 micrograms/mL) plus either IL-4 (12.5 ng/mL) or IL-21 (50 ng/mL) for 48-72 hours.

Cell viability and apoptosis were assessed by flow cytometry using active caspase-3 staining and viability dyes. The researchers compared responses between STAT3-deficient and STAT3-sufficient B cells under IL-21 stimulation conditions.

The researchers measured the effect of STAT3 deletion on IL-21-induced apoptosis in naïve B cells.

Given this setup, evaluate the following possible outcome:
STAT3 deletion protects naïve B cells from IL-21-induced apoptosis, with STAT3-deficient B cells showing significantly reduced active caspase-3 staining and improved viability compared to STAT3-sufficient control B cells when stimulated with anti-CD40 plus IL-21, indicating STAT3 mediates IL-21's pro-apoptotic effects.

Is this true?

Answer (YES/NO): YES